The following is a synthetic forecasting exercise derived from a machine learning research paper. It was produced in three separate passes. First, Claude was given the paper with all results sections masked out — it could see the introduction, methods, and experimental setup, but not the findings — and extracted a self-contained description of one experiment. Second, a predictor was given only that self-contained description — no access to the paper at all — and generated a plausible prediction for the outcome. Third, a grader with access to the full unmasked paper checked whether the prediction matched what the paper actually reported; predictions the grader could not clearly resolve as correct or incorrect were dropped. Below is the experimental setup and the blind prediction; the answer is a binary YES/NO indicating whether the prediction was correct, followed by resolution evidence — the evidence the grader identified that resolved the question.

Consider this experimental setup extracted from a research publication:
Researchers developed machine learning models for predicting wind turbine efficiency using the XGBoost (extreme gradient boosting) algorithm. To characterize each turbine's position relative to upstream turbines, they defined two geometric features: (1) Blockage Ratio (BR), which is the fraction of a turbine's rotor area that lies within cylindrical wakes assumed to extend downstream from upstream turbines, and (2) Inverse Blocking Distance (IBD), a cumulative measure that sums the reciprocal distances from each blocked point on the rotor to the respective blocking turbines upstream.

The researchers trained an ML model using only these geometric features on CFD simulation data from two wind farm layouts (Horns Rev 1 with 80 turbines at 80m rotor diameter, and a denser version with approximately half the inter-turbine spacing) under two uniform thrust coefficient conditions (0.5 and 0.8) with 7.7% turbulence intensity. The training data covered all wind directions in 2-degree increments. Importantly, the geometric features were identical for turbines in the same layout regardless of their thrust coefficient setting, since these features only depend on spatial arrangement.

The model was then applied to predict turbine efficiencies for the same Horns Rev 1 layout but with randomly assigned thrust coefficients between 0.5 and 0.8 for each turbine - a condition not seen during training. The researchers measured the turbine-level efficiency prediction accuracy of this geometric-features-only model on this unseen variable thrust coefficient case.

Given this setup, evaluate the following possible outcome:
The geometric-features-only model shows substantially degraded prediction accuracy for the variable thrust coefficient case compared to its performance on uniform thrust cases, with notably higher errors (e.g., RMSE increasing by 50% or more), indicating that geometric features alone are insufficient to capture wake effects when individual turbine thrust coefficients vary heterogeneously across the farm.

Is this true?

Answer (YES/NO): NO